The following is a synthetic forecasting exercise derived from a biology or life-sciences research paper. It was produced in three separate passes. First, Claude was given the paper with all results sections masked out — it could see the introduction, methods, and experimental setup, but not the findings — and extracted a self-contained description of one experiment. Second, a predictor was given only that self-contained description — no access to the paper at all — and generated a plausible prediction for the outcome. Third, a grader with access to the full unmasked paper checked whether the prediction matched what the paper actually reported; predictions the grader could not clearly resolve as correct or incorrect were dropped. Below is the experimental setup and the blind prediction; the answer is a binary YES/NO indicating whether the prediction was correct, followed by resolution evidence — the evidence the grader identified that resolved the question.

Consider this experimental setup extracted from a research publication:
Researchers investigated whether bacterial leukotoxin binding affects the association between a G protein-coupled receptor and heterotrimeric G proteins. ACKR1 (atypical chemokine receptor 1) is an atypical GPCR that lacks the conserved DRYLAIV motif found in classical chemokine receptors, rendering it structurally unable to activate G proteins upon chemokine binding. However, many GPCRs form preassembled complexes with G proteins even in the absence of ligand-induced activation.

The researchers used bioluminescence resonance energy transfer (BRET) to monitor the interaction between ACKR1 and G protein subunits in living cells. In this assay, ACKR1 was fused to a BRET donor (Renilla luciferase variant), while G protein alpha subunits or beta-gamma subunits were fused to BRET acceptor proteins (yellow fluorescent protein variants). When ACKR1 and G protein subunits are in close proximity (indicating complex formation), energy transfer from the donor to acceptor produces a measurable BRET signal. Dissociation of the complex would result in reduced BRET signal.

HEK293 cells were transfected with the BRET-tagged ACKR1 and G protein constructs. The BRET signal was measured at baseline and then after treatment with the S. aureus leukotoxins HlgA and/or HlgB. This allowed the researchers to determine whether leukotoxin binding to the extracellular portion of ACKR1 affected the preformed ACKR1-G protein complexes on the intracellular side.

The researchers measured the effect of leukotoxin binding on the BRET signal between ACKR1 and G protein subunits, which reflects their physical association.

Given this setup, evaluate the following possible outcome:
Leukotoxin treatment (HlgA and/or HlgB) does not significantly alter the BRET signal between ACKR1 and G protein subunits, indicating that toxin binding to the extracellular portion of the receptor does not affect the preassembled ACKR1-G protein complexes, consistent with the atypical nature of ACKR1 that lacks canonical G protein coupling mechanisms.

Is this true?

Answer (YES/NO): NO